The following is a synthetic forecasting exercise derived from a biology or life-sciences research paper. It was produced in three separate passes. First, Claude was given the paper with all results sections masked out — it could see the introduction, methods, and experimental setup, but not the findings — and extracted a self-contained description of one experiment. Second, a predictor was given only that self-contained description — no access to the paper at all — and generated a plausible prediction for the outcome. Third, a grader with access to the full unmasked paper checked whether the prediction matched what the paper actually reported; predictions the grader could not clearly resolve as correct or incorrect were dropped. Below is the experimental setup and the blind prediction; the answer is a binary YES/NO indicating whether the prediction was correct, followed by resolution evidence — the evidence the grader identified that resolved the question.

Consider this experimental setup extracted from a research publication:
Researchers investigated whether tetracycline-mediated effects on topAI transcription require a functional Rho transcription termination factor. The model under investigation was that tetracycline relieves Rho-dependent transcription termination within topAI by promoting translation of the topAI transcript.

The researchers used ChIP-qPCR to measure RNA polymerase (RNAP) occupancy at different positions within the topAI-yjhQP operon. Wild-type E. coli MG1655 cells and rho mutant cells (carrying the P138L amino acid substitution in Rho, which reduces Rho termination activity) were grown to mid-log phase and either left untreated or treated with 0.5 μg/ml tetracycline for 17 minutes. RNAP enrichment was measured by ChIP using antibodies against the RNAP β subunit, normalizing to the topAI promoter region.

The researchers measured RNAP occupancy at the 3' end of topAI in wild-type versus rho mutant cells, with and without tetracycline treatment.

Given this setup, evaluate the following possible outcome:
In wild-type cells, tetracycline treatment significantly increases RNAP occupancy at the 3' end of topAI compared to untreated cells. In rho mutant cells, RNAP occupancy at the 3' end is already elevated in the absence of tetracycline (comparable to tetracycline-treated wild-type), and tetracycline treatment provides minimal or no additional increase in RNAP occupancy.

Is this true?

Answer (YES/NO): NO